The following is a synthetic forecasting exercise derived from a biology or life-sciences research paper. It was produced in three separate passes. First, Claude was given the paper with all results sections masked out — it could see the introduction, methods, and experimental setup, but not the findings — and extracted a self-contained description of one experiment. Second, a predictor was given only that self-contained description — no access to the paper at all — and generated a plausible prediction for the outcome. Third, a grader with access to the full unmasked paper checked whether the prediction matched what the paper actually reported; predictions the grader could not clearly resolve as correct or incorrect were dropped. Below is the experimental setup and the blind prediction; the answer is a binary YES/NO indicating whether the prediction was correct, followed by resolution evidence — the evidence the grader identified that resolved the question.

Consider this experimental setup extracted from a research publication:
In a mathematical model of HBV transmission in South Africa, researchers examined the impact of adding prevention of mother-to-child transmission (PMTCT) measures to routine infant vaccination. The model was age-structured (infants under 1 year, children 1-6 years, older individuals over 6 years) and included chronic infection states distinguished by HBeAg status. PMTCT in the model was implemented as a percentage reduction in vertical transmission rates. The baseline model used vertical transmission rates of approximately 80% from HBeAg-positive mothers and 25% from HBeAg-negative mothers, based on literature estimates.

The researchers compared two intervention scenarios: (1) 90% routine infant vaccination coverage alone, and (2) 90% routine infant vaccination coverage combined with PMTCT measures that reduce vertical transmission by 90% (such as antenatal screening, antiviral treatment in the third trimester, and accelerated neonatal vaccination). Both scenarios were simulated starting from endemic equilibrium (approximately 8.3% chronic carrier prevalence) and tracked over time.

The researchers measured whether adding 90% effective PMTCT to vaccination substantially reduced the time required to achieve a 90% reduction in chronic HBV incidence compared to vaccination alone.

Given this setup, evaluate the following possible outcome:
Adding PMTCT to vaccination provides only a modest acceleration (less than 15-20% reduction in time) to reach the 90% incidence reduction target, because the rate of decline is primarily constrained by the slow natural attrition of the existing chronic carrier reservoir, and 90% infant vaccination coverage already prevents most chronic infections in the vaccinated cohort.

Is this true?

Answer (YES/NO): NO